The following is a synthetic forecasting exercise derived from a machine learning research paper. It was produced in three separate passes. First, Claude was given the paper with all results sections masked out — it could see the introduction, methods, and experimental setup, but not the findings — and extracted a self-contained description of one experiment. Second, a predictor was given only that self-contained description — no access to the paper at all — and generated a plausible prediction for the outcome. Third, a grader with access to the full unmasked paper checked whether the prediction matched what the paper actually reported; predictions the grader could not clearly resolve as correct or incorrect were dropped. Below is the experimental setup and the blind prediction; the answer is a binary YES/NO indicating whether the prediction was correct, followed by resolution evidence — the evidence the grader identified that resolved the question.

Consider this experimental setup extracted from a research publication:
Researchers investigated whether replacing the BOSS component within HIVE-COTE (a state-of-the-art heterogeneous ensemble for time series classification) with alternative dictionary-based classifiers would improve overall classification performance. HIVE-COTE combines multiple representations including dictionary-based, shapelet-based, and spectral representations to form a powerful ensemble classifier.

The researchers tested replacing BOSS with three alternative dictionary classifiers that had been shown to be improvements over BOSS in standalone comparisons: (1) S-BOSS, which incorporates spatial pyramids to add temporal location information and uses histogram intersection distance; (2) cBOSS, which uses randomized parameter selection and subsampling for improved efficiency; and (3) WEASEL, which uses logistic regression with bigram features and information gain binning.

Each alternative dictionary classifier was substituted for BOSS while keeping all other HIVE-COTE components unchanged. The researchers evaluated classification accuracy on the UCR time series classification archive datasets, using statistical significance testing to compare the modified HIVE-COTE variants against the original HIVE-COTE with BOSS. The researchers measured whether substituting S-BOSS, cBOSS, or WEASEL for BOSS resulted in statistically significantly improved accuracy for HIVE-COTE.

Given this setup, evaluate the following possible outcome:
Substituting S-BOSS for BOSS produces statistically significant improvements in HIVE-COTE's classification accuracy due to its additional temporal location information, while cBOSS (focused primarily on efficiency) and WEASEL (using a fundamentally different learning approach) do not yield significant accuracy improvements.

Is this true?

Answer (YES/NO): NO